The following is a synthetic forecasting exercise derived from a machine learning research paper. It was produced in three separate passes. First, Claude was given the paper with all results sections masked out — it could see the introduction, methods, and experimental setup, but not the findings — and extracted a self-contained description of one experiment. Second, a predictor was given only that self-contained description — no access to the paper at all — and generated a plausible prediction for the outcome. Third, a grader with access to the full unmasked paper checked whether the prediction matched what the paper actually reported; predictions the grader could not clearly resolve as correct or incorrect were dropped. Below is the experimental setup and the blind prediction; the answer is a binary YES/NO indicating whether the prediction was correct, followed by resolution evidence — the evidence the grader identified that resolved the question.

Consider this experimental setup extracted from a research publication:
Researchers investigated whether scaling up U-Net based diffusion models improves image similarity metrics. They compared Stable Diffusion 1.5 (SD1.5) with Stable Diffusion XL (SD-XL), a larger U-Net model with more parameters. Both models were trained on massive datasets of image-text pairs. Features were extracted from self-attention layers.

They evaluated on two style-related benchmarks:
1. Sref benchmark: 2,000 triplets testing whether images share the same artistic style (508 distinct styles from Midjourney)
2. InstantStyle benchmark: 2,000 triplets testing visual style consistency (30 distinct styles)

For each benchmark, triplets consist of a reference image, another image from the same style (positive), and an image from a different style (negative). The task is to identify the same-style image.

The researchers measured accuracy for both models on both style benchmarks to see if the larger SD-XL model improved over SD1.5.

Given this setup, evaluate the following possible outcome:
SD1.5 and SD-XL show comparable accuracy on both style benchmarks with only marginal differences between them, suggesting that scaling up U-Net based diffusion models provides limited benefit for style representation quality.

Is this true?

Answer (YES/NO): NO